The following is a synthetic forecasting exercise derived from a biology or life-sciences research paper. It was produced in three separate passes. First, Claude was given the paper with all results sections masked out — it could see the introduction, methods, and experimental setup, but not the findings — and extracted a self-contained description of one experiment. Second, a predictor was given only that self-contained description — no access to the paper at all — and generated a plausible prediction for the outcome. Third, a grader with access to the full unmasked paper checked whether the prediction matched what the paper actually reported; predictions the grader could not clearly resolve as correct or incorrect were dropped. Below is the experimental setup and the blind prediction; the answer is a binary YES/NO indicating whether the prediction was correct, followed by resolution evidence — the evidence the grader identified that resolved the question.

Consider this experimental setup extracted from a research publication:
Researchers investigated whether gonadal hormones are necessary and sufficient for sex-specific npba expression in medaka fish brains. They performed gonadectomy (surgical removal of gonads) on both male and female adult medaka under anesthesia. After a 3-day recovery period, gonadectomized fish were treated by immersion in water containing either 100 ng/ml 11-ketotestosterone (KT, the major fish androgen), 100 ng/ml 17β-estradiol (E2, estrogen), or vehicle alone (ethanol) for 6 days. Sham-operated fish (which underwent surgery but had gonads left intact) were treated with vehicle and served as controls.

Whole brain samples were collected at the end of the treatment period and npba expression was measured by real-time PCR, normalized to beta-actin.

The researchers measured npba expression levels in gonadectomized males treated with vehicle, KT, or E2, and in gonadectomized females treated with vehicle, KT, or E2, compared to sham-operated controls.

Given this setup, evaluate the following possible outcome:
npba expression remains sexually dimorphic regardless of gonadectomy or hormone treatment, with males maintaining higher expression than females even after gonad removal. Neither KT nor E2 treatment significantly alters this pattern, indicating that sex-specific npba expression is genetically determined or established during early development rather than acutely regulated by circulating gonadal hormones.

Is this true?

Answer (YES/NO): NO